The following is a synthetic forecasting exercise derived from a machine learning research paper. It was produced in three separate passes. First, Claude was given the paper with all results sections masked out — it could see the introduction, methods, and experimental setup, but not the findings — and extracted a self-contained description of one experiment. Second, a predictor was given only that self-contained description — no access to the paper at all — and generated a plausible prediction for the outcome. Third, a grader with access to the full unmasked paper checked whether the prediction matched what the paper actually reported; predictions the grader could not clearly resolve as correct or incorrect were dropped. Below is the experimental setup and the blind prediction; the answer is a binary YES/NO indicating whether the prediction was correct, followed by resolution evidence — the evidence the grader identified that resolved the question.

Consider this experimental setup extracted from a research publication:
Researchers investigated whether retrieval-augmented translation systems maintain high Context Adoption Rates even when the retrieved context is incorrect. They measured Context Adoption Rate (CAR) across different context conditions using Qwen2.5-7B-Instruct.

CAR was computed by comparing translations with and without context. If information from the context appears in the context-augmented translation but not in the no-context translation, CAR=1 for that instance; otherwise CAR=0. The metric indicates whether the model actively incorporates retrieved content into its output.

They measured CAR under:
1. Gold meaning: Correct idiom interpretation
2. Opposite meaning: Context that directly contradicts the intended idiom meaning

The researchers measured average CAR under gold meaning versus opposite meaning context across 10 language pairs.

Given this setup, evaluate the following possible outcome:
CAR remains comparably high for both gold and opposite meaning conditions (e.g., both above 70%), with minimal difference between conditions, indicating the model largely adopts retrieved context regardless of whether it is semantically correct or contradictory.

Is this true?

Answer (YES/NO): YES